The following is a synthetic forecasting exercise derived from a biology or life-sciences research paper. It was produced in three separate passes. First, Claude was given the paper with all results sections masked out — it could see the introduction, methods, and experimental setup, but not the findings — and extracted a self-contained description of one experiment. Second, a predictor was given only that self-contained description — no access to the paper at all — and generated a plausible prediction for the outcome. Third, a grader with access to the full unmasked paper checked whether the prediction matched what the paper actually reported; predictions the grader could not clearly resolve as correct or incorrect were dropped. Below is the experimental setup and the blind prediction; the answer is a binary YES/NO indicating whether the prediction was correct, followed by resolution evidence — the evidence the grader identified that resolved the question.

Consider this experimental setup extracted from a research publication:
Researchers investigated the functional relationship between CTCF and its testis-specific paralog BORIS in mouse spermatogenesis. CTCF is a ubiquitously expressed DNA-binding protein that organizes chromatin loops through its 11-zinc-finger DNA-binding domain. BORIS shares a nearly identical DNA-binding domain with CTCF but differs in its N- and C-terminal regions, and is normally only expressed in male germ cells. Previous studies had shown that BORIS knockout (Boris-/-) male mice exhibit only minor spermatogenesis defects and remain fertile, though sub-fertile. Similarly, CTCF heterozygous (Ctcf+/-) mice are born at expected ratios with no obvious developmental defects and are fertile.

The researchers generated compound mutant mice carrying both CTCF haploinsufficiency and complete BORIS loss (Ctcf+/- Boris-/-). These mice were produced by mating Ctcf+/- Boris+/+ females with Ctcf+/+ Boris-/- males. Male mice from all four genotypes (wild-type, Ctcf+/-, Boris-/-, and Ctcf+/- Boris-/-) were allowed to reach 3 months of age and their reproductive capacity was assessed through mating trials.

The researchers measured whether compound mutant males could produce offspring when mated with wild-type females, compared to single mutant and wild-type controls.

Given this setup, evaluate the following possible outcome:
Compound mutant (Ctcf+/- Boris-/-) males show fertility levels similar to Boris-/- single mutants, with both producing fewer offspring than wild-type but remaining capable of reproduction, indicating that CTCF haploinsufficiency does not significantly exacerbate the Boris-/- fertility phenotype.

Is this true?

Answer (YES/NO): NO